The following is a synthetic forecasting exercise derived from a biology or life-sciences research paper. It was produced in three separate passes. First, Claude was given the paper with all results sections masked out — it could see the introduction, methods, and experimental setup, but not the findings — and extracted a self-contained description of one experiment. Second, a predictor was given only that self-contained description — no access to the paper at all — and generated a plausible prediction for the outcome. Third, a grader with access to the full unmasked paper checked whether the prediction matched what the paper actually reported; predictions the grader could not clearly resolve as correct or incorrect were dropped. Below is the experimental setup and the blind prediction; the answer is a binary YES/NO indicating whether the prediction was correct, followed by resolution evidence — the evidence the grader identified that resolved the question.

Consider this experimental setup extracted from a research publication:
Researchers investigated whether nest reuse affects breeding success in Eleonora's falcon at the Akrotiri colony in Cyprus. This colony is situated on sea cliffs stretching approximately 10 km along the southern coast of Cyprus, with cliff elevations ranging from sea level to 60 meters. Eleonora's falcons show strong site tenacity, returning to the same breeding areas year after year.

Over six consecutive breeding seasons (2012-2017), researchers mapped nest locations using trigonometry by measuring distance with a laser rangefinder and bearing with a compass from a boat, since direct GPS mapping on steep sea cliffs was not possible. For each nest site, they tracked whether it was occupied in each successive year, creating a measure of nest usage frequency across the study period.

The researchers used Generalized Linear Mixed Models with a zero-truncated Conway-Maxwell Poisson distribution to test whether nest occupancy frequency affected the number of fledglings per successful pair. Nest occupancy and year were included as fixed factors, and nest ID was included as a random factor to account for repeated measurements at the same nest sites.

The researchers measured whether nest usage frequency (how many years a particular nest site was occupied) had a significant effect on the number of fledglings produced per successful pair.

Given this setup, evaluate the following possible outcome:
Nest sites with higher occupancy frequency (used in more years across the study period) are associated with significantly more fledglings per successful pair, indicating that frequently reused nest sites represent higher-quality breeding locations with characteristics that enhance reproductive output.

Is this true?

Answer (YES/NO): YES